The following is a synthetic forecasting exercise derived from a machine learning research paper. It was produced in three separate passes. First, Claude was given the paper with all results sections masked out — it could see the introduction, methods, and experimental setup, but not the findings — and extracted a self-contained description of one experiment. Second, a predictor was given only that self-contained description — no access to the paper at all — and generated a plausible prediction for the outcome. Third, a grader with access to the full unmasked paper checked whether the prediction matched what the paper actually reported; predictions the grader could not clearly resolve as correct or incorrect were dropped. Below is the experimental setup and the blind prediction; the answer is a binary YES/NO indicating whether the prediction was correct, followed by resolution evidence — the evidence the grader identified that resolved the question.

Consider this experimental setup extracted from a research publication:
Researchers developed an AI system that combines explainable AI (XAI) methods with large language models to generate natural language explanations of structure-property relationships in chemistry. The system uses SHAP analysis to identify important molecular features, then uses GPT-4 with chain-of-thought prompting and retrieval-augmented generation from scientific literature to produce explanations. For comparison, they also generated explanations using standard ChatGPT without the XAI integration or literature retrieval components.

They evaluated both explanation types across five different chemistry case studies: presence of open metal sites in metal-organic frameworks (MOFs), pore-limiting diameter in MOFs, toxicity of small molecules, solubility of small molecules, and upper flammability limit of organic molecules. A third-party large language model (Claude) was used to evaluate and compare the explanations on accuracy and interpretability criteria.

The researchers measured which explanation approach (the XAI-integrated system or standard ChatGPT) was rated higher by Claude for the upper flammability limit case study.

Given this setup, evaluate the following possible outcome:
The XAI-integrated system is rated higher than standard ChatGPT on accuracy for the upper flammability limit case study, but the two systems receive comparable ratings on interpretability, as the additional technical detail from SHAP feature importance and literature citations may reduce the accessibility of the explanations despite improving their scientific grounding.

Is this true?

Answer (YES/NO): NO